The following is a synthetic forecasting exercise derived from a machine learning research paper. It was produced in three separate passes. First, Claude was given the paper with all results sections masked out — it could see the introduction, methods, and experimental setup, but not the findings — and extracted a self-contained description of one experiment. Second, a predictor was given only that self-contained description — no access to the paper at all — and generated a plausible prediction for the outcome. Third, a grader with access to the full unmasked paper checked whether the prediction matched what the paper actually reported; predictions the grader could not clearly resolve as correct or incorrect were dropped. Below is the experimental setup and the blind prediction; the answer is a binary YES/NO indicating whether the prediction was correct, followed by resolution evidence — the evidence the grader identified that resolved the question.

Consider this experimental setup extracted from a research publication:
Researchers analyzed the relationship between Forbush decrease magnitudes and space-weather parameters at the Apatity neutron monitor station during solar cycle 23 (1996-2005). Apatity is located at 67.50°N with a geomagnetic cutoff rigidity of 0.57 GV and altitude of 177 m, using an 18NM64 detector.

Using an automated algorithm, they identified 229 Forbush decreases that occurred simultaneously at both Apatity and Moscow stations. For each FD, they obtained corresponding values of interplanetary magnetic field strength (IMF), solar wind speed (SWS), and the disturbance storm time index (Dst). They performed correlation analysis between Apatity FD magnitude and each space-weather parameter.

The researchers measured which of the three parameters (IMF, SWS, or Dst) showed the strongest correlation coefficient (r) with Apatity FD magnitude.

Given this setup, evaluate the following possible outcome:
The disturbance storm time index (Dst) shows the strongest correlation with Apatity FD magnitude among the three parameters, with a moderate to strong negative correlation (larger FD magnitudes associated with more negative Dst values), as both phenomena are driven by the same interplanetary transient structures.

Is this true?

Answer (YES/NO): NO